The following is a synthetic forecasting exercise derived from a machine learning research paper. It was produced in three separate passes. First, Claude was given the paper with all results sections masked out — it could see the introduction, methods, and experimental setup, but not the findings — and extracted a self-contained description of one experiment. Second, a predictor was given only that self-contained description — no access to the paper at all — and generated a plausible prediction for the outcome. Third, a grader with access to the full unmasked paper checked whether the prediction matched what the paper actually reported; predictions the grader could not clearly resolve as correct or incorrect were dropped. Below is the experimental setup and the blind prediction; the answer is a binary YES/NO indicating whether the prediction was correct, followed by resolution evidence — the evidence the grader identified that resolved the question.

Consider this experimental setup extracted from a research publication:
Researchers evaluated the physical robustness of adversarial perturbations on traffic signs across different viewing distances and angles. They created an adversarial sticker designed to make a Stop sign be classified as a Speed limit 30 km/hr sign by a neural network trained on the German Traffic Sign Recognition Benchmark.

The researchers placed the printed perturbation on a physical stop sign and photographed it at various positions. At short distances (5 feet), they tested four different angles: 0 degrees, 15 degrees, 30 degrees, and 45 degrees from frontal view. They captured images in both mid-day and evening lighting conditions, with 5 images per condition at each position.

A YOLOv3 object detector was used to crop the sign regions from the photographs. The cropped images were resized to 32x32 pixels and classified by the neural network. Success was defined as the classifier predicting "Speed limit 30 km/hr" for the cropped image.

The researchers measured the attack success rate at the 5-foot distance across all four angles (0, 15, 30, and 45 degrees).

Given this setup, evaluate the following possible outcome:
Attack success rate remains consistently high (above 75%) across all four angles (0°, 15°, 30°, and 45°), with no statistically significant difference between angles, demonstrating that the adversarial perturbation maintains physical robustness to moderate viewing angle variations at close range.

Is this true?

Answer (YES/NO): YES